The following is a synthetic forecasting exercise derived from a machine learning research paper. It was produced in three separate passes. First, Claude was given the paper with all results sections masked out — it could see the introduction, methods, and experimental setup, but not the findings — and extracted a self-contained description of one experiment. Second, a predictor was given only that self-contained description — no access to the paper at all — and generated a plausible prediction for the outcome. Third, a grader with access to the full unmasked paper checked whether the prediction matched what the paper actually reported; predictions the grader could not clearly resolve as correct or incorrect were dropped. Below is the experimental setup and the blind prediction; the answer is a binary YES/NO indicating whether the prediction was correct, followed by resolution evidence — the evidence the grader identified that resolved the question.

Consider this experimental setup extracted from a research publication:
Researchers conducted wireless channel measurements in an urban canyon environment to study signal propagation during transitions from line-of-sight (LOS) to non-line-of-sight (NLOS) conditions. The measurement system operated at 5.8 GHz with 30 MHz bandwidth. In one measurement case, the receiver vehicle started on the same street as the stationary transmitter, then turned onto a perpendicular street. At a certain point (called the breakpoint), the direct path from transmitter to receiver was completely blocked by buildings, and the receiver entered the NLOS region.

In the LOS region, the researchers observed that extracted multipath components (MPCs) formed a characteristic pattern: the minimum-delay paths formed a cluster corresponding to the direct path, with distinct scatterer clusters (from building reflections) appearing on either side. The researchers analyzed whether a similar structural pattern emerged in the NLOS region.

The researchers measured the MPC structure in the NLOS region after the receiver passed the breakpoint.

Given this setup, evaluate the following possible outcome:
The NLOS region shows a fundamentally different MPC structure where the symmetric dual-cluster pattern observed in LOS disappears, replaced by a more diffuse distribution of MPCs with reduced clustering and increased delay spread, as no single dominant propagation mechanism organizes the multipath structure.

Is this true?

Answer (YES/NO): NO